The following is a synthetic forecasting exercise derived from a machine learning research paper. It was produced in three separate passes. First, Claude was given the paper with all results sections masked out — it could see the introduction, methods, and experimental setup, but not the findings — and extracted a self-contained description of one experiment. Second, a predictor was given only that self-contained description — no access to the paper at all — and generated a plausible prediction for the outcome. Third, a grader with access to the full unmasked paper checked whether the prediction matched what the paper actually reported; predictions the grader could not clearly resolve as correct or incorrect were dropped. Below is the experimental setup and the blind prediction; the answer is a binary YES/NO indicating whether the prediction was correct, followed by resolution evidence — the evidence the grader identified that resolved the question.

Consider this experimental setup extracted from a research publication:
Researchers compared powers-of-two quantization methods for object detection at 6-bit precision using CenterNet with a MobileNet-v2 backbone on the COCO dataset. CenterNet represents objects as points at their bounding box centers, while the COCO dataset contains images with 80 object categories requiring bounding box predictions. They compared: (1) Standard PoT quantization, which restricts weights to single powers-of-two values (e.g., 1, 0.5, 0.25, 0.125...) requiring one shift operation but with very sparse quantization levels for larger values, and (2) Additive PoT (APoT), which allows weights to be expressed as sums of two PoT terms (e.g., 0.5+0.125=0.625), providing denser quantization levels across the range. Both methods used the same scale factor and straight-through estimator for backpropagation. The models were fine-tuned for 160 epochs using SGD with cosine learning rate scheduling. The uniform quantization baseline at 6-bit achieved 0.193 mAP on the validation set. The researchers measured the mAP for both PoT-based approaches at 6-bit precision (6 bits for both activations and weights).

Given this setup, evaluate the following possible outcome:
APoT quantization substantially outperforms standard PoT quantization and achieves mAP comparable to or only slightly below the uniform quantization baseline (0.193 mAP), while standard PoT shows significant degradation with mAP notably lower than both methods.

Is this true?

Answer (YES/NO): YES